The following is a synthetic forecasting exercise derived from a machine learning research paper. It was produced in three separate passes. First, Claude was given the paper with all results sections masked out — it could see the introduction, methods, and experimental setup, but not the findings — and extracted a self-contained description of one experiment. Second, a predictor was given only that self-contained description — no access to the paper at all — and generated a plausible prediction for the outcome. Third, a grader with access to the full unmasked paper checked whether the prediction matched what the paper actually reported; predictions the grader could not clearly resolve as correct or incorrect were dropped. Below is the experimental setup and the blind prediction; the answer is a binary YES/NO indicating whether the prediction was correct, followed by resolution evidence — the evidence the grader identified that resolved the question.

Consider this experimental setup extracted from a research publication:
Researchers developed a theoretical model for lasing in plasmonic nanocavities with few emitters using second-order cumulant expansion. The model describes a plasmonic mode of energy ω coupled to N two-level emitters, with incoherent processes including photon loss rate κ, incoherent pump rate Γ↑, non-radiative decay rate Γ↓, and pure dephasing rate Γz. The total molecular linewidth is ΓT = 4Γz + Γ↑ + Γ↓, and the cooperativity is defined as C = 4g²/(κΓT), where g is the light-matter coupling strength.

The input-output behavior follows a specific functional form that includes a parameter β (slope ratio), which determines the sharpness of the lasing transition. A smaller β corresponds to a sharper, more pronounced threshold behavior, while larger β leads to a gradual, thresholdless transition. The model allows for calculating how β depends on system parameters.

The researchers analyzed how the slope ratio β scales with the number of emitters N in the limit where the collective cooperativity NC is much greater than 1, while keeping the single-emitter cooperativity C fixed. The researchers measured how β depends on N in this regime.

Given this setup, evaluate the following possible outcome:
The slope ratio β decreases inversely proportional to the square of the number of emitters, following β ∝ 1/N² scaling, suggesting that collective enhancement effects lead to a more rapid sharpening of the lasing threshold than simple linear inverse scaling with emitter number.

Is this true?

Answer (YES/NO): NO